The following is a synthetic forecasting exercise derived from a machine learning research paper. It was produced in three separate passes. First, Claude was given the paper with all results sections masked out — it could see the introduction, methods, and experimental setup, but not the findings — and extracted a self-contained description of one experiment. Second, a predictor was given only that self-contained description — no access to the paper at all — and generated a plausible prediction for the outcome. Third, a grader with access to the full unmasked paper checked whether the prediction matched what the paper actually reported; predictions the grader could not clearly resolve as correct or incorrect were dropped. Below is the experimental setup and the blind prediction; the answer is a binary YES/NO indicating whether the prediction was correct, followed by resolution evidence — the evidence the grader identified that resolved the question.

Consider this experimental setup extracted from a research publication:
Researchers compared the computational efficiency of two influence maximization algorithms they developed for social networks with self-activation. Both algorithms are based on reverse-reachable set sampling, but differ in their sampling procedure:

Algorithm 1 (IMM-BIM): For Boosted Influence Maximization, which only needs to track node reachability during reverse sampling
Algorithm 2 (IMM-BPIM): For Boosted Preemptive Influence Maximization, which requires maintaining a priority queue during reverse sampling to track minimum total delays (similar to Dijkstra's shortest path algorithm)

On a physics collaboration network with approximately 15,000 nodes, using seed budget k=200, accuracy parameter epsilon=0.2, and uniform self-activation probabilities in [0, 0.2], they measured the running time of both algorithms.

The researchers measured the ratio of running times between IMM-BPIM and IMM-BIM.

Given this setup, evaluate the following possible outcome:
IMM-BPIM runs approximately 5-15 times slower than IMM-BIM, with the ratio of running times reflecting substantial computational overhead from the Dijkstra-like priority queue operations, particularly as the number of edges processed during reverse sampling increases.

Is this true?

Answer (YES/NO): NO